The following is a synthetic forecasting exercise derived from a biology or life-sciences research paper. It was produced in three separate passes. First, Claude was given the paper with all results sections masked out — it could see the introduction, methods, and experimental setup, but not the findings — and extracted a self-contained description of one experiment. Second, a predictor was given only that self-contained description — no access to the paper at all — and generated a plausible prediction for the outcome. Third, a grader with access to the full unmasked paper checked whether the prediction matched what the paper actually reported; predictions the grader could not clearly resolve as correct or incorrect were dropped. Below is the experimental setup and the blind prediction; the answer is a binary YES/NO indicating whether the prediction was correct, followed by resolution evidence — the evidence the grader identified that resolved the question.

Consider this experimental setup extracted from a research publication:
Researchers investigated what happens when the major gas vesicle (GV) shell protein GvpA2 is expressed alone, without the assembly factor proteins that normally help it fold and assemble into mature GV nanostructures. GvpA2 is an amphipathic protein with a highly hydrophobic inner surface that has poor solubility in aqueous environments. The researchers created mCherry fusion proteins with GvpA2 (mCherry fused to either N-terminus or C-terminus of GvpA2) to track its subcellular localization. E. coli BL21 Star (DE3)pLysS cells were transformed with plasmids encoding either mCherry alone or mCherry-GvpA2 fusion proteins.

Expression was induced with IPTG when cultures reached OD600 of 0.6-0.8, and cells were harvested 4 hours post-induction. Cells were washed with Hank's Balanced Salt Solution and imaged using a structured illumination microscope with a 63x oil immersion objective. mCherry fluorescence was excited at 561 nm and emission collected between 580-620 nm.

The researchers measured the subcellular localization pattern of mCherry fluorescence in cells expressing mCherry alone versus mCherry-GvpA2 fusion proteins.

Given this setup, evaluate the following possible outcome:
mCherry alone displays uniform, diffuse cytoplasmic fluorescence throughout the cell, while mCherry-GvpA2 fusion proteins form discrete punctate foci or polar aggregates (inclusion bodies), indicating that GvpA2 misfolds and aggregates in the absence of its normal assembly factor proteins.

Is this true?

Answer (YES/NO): YES